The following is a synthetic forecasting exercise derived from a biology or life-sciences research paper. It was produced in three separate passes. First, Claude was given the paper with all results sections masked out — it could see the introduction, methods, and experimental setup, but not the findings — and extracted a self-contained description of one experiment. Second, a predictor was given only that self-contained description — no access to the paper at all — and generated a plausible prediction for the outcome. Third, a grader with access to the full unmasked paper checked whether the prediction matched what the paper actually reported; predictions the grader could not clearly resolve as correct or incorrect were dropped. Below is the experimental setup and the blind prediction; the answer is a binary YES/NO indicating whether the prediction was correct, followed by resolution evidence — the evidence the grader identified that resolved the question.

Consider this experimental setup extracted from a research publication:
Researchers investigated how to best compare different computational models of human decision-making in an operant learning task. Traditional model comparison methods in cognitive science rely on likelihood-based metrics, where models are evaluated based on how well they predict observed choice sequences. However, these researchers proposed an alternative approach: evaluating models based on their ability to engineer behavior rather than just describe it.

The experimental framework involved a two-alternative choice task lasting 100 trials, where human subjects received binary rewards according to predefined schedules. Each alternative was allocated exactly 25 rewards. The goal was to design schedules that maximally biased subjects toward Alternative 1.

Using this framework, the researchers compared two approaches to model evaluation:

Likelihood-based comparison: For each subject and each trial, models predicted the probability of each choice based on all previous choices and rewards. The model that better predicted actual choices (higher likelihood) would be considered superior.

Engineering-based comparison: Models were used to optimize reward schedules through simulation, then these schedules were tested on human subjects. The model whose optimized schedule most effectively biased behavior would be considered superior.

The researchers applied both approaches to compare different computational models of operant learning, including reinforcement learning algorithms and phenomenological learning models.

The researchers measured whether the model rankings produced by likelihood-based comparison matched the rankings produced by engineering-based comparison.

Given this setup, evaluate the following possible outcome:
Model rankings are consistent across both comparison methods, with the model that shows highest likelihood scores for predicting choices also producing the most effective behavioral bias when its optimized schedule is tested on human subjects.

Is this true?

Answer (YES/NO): NO